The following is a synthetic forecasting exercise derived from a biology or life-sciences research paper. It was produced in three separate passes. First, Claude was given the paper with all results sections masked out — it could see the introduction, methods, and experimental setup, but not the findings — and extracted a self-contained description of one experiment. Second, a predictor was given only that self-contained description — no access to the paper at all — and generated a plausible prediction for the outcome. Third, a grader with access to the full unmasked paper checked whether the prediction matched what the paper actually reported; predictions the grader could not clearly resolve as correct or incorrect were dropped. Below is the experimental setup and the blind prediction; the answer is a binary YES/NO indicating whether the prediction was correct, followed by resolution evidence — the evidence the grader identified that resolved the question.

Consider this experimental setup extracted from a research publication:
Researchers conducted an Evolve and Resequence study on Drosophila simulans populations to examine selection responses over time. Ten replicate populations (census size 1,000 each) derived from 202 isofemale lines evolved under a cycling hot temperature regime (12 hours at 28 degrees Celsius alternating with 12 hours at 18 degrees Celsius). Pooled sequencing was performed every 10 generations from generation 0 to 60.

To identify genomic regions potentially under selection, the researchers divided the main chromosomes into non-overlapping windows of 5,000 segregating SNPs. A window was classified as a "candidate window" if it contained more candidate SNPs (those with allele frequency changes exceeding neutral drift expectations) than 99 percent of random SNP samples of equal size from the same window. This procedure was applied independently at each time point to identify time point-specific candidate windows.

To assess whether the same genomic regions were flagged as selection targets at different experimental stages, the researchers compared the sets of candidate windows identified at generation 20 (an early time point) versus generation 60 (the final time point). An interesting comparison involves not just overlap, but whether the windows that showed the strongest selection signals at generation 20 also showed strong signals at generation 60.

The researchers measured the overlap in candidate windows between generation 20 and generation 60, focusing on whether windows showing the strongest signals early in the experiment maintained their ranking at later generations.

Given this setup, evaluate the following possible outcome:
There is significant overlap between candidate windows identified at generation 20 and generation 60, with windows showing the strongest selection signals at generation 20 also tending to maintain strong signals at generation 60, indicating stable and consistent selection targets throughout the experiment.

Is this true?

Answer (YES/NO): NO